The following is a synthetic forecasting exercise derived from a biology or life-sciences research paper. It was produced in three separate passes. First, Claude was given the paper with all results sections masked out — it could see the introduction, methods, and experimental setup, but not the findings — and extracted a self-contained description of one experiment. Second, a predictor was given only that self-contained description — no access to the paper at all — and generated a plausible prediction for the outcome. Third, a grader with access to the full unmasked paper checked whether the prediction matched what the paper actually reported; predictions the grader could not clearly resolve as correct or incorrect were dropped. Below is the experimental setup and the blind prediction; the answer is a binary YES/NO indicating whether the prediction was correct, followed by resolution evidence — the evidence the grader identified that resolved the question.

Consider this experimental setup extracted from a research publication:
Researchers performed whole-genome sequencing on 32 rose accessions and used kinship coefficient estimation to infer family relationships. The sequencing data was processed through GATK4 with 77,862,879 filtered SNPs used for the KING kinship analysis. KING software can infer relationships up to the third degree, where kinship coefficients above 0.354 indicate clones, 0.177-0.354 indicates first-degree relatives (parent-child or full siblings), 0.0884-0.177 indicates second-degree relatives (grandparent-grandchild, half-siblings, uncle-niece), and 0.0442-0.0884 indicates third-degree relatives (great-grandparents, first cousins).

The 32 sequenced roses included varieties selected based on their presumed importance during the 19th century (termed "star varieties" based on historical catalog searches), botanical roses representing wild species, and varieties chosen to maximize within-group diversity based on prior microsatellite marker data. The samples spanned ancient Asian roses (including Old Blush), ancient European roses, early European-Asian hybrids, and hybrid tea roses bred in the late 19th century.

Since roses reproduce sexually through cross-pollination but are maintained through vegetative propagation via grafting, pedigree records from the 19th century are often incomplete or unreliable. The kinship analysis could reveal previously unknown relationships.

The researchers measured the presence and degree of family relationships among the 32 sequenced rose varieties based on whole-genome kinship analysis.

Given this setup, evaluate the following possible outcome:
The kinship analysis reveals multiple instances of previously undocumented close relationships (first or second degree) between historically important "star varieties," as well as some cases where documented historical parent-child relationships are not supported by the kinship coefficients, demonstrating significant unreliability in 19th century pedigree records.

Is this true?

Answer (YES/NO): NO